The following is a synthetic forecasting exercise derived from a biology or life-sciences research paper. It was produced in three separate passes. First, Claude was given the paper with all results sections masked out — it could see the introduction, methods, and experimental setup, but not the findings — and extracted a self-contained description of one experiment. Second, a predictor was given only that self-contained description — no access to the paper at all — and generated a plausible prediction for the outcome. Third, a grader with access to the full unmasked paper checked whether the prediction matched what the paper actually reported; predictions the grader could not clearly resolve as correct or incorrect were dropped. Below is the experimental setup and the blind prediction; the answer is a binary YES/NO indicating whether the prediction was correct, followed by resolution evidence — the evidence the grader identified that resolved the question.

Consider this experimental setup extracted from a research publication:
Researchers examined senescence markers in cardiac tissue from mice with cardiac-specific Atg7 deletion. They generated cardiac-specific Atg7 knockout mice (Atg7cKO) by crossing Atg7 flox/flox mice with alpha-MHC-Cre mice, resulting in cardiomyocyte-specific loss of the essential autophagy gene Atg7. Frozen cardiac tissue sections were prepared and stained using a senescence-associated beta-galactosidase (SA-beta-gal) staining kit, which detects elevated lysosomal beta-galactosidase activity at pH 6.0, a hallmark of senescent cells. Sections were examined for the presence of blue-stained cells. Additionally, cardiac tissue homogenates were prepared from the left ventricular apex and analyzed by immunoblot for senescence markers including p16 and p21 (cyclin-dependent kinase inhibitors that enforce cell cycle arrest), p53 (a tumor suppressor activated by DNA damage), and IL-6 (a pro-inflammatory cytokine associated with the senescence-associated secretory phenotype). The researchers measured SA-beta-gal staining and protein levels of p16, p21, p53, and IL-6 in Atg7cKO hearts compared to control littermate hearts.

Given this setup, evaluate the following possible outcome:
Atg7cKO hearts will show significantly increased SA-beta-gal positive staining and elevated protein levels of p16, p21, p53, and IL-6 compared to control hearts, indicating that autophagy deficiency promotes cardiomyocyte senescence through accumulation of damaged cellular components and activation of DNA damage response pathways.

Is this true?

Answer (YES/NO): YES